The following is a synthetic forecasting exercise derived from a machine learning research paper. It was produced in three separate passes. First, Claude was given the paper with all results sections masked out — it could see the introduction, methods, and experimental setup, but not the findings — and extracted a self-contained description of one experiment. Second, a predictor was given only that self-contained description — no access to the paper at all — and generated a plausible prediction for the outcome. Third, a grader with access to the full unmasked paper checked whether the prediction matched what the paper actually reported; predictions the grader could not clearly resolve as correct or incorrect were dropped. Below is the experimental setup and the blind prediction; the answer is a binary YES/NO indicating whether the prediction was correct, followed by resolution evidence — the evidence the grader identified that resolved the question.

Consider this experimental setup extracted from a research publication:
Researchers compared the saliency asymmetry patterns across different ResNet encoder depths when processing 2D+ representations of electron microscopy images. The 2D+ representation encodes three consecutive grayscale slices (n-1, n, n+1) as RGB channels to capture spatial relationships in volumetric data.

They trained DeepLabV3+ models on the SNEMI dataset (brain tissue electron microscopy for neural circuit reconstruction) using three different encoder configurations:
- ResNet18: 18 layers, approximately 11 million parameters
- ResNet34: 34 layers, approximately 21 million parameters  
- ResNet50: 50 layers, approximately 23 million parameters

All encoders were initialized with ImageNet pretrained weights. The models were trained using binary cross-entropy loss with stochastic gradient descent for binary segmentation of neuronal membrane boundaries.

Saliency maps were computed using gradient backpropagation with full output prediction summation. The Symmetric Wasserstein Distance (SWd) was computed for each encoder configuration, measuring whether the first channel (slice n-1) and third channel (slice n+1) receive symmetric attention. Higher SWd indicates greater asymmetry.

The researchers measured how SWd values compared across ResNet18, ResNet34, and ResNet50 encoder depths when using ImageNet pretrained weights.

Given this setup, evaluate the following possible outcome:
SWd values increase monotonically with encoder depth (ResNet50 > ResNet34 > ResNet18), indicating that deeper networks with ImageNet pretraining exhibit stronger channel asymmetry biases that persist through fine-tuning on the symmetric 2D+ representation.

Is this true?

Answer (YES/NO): NO